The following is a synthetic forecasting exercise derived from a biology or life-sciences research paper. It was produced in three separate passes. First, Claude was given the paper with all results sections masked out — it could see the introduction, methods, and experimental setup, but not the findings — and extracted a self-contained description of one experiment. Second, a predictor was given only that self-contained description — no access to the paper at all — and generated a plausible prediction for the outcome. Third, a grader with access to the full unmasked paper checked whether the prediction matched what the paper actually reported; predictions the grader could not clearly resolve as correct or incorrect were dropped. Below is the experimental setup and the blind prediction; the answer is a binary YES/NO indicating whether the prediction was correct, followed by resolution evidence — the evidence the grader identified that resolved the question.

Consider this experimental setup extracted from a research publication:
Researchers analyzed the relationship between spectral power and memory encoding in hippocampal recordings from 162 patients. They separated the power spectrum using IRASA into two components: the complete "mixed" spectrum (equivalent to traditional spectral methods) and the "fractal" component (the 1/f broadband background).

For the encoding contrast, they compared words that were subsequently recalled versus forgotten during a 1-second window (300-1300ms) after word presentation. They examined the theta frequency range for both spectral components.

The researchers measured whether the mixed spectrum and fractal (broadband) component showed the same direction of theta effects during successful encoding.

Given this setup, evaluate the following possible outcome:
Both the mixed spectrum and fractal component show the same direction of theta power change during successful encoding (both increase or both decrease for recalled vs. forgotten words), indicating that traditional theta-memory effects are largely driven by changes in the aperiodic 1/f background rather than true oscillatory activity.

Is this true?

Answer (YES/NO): YES